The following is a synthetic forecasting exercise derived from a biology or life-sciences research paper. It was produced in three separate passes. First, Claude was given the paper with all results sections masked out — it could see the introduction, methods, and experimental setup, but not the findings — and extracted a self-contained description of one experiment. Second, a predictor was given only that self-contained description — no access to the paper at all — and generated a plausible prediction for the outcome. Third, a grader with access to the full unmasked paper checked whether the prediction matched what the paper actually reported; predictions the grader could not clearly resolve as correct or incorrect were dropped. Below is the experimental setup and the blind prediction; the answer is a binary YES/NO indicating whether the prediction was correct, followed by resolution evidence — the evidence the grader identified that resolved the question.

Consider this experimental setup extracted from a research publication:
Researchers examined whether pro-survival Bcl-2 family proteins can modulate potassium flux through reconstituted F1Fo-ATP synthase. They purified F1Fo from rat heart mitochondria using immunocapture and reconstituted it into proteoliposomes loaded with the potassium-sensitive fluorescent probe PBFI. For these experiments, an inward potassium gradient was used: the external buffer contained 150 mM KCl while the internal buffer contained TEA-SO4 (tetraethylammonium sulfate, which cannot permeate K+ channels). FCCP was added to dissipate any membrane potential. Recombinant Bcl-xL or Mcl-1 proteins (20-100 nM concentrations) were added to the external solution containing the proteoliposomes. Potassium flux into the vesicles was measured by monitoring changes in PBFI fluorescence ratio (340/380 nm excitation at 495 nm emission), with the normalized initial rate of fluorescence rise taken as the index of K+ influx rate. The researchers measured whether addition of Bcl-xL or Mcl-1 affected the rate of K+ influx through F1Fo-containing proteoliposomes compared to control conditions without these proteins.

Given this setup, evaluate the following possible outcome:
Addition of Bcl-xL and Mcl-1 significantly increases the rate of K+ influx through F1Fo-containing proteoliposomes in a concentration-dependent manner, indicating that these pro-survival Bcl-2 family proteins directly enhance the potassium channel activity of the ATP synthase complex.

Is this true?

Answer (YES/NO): NO